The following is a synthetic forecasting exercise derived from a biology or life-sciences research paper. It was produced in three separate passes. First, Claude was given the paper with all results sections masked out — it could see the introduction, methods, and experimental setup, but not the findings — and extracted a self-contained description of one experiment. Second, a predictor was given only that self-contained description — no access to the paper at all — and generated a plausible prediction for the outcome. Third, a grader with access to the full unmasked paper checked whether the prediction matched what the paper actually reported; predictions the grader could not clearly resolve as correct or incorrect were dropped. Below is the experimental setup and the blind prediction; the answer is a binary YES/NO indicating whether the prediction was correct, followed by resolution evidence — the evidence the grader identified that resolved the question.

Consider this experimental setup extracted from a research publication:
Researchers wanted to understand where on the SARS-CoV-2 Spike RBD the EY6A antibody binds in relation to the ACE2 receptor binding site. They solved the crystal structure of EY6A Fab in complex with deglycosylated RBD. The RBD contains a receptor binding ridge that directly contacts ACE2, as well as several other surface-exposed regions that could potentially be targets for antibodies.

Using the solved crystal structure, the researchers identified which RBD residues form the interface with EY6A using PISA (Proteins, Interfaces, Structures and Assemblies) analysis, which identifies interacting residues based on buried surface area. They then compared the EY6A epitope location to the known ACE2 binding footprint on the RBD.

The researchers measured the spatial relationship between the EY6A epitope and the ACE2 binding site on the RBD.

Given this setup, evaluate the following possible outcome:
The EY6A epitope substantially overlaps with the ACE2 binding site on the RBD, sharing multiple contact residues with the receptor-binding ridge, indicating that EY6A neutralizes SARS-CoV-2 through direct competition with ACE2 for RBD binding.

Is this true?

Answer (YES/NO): NO